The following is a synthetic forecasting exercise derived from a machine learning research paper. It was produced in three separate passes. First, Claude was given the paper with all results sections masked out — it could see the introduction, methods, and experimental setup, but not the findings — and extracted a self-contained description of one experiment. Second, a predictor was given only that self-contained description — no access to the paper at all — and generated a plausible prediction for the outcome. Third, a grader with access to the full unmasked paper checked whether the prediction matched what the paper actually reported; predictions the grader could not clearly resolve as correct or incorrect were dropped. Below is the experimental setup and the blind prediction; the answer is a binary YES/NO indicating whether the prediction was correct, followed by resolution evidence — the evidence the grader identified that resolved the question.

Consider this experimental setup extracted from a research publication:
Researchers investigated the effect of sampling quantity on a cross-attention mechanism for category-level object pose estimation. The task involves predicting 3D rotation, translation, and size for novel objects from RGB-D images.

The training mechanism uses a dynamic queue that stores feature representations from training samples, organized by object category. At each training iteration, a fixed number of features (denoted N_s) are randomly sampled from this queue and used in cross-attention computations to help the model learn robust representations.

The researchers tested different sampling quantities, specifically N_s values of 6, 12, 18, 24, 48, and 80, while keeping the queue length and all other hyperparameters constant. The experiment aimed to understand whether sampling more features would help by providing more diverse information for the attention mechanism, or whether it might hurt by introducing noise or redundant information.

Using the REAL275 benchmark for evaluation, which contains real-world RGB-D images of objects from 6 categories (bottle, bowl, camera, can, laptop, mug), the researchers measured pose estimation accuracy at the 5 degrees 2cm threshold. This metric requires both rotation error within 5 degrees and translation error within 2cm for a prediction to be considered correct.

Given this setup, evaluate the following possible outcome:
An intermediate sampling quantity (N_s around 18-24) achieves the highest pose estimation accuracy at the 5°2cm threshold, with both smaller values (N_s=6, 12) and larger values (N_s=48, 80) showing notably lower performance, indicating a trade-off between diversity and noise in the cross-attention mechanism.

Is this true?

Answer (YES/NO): NO